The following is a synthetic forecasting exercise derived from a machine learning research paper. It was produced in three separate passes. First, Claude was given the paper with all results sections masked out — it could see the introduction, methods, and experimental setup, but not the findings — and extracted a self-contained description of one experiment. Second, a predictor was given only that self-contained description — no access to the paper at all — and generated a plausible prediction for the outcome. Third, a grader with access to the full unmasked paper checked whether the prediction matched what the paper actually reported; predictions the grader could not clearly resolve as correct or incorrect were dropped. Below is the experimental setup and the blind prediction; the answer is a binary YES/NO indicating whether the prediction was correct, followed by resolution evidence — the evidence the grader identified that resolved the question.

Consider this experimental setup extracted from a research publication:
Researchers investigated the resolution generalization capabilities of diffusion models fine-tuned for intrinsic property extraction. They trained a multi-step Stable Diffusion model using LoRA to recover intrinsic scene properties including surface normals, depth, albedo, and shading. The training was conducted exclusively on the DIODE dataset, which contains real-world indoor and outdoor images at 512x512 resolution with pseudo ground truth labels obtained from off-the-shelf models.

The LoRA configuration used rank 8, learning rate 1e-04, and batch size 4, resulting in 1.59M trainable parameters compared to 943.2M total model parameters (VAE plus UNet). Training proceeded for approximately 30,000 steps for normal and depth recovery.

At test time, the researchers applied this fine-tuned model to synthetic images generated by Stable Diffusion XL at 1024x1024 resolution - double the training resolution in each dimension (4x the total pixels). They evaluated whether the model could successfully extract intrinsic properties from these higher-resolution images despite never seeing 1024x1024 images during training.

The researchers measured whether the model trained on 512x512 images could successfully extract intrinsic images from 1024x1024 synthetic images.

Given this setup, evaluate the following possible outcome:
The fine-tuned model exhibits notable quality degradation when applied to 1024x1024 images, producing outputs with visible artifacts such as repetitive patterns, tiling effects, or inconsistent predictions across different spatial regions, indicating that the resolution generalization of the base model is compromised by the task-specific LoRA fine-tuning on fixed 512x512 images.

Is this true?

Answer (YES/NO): NO